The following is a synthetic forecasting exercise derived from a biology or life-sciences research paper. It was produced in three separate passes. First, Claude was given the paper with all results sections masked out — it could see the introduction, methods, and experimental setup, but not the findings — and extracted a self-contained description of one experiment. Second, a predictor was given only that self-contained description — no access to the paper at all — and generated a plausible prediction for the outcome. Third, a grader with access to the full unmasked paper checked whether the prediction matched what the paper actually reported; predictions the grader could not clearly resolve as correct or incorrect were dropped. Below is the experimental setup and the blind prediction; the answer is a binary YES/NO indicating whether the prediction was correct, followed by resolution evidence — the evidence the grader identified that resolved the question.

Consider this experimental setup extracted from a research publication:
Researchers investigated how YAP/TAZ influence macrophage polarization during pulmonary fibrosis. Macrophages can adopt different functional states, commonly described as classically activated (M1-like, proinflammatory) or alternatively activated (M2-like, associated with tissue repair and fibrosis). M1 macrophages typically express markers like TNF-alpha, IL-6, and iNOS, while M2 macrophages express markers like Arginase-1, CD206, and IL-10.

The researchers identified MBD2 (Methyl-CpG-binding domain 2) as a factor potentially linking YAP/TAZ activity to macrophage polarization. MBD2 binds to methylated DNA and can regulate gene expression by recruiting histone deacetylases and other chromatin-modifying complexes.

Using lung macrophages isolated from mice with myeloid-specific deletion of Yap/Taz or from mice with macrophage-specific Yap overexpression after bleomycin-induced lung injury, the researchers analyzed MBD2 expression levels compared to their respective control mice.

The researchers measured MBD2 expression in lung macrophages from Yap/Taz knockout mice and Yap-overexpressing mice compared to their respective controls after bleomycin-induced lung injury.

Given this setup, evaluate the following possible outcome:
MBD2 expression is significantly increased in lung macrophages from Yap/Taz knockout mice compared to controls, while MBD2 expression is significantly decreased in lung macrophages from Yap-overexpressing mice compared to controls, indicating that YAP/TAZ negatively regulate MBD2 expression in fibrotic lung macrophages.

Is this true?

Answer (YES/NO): NO